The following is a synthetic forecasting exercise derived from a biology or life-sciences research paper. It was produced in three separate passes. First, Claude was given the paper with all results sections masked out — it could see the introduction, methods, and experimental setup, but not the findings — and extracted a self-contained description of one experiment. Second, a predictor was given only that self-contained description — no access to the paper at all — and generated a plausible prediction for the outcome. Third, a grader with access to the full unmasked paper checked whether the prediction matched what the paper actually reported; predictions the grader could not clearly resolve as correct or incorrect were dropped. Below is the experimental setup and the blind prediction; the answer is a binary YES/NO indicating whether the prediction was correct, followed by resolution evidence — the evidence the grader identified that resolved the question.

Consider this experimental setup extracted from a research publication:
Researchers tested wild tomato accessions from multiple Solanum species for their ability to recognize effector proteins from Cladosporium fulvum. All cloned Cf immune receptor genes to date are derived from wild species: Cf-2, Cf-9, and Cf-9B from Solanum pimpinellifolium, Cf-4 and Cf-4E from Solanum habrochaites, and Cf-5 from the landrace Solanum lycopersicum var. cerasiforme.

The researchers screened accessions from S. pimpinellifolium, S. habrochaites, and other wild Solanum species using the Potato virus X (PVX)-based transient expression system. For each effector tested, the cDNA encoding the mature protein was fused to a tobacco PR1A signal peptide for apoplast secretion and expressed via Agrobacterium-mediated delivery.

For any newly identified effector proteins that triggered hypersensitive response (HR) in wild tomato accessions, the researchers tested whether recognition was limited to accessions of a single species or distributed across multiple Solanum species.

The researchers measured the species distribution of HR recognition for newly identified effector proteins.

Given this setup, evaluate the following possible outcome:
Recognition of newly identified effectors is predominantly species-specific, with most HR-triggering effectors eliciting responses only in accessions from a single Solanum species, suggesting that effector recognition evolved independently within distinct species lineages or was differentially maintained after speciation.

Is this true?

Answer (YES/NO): NO